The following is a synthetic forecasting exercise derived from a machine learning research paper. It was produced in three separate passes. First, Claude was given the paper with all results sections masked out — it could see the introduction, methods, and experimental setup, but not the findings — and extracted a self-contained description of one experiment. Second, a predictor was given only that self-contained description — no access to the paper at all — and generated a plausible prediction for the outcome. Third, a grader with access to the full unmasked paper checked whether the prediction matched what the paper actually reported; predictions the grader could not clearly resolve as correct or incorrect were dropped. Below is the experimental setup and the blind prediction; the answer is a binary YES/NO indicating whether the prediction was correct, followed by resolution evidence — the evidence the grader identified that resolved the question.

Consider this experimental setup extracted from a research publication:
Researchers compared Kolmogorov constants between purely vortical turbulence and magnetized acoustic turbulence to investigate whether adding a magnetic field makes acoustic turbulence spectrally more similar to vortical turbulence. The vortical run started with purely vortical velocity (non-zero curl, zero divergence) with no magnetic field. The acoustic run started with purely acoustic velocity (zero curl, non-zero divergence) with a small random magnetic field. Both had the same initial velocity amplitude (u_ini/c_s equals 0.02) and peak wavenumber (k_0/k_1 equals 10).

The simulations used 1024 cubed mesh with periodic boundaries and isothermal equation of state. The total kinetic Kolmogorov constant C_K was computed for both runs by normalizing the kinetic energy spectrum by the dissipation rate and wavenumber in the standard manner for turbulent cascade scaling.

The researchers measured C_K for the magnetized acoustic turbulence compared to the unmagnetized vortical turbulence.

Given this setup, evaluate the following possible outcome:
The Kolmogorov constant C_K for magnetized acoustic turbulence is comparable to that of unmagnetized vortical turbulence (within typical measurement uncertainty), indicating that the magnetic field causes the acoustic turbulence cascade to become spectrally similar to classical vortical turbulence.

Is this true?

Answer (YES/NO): NO